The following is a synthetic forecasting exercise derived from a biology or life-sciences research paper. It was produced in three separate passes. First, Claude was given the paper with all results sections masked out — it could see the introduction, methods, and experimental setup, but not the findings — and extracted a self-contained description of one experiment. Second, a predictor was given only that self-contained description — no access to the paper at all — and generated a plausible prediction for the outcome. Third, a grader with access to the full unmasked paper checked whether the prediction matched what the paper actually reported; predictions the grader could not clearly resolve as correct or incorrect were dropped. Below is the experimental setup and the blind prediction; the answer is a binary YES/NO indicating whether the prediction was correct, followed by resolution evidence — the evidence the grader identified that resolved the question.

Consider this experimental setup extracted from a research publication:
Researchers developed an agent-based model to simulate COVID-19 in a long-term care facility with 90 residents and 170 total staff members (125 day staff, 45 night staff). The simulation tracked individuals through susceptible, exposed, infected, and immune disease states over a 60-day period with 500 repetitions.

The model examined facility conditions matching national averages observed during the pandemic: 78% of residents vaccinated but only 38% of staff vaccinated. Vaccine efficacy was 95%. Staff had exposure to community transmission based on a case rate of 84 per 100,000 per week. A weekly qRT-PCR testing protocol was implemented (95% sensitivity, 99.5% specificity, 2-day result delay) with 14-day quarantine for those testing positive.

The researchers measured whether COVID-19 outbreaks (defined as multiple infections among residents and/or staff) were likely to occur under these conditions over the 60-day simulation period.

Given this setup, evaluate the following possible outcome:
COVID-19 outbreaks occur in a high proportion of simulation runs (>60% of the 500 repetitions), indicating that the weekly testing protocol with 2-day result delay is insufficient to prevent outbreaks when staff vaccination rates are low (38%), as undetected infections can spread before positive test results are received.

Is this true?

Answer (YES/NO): YES